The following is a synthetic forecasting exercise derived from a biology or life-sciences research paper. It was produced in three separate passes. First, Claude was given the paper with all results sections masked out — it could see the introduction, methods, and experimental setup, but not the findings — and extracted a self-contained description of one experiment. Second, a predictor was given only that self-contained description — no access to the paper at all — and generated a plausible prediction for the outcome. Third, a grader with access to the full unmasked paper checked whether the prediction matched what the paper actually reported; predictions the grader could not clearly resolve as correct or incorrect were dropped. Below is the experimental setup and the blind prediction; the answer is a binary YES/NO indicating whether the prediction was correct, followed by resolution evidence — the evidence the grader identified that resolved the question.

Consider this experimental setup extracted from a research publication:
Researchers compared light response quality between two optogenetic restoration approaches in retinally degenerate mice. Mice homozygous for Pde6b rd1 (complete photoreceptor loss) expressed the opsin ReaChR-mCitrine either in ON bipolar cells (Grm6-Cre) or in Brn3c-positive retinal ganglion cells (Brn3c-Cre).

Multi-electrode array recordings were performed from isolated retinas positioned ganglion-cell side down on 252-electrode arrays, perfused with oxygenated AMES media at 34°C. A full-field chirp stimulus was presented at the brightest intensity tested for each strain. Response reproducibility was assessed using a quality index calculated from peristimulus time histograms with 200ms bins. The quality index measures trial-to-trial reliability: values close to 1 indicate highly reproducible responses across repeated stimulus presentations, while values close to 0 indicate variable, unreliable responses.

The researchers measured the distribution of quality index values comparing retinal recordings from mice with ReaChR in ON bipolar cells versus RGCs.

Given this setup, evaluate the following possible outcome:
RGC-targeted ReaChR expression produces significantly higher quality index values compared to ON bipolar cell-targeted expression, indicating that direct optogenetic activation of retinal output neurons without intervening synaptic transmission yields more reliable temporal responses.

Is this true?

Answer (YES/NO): NO